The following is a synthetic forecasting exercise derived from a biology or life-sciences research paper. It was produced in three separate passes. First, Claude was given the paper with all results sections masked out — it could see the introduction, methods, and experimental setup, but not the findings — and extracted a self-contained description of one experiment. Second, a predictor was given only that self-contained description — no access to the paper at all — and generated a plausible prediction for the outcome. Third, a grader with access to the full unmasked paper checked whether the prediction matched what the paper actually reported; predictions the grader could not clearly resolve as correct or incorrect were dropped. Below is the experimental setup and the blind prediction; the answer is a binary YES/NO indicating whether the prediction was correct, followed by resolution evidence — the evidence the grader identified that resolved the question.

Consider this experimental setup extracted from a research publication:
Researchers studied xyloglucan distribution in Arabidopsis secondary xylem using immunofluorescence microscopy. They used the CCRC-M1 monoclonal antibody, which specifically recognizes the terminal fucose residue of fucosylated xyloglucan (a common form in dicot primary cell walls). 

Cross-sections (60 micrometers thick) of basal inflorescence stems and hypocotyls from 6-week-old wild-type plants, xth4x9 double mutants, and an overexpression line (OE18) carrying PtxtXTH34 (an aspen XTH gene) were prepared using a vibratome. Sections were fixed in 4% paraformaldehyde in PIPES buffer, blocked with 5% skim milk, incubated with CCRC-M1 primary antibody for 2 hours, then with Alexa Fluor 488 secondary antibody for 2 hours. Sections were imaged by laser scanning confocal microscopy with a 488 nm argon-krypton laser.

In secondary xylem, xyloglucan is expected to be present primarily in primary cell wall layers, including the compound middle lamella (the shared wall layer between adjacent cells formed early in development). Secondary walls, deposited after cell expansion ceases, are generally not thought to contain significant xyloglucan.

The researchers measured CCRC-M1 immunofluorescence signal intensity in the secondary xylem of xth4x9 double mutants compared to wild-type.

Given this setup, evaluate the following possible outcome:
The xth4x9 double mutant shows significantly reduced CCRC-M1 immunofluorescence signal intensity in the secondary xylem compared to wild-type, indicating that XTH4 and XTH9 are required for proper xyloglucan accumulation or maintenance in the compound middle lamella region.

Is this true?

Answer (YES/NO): NO